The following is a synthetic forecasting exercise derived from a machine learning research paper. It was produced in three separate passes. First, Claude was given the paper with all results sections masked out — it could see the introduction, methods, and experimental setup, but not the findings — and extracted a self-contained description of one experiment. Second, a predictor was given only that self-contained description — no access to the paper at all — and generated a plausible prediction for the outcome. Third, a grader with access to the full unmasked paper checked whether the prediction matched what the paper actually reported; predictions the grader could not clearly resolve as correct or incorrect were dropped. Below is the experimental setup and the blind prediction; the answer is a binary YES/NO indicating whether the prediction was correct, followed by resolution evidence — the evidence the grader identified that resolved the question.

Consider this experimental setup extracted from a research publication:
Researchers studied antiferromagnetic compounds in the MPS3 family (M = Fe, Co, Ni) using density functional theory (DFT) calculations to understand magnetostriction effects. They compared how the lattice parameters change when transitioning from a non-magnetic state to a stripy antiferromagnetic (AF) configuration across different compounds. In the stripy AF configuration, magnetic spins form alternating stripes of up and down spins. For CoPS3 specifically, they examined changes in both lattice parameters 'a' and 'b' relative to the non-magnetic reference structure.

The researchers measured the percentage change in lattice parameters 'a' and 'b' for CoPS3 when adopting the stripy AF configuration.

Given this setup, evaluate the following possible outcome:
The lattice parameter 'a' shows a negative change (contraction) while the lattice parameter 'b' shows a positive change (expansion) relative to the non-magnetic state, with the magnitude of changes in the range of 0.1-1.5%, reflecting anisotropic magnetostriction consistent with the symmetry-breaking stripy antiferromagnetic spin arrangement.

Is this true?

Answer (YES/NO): NO